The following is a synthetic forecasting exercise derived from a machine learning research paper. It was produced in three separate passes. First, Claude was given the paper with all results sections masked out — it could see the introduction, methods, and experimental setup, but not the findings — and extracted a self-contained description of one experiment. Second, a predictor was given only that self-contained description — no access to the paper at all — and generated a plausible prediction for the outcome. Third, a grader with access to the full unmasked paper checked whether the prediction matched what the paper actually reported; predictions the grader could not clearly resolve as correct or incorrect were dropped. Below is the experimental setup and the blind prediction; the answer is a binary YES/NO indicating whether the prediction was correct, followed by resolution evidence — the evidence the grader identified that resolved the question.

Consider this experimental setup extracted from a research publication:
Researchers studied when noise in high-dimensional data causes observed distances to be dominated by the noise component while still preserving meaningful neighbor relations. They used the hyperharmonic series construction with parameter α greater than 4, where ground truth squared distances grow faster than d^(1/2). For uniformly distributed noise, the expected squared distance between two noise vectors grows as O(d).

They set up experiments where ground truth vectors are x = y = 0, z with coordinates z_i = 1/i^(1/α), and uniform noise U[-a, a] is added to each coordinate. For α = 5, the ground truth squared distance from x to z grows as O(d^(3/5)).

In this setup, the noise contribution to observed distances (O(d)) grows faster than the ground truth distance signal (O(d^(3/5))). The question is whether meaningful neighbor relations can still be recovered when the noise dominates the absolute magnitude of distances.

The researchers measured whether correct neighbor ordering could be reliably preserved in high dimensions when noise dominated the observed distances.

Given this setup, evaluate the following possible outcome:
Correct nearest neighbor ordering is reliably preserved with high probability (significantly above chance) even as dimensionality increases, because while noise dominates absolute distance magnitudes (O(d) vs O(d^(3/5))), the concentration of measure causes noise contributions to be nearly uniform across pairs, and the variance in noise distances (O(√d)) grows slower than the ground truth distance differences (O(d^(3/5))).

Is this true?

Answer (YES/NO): YES